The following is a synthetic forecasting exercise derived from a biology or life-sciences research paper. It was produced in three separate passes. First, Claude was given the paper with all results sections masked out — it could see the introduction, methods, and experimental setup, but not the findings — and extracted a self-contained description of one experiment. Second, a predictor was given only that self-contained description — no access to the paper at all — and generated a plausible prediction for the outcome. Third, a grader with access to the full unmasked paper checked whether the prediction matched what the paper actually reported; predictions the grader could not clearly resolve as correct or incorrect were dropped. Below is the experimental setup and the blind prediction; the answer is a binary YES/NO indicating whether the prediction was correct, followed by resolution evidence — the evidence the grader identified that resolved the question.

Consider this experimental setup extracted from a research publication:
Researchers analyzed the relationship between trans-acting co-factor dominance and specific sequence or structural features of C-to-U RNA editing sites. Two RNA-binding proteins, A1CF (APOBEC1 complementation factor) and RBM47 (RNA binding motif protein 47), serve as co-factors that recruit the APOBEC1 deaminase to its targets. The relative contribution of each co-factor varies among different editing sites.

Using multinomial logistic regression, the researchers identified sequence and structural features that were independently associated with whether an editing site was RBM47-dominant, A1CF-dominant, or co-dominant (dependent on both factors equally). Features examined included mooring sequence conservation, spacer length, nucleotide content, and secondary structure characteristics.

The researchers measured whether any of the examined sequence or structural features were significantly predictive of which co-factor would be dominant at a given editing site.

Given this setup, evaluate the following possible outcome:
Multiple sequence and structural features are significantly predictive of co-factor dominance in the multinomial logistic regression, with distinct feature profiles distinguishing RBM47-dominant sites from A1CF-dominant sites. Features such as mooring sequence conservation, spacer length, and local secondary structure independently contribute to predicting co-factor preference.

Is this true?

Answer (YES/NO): NO